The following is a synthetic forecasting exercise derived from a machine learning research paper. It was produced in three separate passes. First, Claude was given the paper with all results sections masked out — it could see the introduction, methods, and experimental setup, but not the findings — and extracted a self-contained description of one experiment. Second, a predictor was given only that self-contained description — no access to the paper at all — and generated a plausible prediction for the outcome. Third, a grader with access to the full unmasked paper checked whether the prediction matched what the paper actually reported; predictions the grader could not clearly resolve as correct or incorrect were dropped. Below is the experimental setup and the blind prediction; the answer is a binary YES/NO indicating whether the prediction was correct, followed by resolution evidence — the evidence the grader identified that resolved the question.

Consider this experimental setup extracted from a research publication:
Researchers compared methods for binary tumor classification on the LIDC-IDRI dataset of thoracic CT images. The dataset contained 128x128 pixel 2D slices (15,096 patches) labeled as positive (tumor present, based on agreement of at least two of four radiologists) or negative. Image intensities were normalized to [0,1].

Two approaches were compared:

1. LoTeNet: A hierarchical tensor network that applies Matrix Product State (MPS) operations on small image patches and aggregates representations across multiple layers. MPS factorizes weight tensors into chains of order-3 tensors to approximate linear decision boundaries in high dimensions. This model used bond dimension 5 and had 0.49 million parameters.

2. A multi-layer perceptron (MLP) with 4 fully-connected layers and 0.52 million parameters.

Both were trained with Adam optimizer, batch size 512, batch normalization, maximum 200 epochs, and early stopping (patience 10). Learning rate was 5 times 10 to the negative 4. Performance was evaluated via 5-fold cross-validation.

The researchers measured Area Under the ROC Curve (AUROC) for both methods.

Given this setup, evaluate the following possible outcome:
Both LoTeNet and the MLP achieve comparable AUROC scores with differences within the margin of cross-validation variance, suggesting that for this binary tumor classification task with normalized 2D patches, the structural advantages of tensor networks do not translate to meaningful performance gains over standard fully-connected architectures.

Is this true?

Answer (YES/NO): YES